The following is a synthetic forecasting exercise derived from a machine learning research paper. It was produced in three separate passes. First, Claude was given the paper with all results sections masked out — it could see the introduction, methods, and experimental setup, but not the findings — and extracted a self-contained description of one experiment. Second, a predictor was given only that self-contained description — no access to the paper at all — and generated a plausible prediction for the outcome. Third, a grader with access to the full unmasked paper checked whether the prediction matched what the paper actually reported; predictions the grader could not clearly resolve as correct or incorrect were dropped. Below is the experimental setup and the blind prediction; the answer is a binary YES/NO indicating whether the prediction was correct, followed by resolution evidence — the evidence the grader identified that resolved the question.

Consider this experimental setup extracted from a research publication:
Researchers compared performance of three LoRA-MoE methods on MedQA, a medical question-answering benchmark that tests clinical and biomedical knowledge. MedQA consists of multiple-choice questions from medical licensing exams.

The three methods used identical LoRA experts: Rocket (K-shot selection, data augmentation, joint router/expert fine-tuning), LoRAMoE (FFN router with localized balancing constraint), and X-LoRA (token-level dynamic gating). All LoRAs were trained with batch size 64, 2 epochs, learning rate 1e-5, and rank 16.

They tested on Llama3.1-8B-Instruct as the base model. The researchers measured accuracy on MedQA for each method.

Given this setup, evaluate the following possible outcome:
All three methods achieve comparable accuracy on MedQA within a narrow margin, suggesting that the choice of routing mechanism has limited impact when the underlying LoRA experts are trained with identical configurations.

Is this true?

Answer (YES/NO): NO